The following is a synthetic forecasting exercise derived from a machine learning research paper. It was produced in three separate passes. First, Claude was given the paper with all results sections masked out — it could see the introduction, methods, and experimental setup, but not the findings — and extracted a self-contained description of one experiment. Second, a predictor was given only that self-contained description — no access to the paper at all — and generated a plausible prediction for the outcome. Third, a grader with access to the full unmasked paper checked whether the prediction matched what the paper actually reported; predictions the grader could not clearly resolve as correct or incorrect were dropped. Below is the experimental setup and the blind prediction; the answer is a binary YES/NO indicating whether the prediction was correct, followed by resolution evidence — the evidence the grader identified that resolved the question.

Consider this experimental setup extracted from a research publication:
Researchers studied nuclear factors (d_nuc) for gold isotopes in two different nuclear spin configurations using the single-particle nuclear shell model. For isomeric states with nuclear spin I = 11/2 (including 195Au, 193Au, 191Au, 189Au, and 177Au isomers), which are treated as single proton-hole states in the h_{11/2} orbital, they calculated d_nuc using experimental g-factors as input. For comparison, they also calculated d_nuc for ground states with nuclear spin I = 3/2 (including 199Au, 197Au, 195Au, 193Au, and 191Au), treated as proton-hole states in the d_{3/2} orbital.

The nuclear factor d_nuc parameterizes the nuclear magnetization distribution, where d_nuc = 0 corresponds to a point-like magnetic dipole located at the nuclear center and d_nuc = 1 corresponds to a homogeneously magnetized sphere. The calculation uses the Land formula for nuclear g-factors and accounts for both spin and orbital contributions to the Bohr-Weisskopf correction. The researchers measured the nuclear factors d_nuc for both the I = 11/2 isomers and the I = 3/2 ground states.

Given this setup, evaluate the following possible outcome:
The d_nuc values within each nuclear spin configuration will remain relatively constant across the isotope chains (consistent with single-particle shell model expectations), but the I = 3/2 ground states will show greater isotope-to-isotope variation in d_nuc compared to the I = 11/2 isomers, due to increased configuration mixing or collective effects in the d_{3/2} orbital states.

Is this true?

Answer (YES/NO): YES